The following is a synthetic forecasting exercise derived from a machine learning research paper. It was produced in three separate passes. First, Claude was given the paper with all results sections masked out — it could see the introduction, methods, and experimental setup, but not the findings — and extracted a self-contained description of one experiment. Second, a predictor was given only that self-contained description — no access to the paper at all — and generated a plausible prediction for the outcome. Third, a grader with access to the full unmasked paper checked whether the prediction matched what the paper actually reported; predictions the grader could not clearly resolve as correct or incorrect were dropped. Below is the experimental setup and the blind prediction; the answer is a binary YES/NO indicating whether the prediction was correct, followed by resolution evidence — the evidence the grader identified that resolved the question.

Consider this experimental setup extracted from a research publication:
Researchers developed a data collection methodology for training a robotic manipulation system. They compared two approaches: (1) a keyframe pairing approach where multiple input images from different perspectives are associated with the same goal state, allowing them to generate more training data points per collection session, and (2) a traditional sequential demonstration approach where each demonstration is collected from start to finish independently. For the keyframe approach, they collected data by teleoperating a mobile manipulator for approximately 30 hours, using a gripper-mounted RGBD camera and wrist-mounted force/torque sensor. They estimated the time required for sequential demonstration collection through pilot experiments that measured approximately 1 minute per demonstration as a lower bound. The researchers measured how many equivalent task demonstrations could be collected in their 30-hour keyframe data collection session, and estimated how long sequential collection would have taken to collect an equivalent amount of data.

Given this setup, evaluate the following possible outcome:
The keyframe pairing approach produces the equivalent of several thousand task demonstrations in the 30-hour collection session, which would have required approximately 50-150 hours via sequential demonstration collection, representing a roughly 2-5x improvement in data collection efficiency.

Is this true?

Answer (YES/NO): NO